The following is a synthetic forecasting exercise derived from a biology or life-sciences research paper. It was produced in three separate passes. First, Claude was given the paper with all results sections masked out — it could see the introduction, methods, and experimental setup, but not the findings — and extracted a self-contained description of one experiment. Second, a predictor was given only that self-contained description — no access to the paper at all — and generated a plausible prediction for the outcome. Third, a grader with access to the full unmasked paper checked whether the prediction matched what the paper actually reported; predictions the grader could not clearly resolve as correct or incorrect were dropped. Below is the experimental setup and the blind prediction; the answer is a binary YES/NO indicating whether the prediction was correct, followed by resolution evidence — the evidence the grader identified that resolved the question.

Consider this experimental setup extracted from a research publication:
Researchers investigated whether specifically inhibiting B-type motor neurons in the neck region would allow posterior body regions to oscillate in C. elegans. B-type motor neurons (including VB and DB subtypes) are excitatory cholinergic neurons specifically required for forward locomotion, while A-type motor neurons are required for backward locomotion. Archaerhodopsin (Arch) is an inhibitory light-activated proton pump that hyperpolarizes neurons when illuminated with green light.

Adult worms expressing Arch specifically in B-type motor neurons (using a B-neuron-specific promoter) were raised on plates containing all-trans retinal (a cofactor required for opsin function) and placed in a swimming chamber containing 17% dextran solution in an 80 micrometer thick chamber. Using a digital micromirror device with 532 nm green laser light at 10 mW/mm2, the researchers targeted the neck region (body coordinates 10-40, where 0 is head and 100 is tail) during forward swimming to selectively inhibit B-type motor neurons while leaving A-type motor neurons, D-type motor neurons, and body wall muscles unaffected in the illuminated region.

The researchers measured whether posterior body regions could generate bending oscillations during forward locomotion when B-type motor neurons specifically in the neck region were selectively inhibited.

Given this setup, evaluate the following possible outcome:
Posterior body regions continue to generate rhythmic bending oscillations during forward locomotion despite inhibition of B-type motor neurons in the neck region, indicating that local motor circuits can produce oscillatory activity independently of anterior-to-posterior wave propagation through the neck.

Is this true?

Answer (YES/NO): YES